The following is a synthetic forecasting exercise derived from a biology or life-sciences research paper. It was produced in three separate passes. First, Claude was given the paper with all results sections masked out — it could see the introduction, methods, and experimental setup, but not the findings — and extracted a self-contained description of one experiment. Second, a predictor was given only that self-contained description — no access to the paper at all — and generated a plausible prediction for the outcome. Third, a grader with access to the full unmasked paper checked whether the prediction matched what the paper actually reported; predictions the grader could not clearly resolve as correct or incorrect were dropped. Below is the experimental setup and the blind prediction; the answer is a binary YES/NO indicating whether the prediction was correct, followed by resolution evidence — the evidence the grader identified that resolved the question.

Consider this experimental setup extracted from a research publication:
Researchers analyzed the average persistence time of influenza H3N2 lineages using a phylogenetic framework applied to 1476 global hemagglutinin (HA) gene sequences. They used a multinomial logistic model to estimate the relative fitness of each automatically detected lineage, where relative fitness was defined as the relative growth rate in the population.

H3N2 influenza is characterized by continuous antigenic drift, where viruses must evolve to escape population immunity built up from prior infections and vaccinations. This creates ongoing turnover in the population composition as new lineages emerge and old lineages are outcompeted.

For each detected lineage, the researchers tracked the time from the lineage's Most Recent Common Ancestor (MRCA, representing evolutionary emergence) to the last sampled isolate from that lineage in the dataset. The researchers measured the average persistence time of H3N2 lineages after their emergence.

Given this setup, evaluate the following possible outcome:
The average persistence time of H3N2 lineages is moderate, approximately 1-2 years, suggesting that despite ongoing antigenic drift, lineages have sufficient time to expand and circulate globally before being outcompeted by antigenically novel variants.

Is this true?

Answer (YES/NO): NO